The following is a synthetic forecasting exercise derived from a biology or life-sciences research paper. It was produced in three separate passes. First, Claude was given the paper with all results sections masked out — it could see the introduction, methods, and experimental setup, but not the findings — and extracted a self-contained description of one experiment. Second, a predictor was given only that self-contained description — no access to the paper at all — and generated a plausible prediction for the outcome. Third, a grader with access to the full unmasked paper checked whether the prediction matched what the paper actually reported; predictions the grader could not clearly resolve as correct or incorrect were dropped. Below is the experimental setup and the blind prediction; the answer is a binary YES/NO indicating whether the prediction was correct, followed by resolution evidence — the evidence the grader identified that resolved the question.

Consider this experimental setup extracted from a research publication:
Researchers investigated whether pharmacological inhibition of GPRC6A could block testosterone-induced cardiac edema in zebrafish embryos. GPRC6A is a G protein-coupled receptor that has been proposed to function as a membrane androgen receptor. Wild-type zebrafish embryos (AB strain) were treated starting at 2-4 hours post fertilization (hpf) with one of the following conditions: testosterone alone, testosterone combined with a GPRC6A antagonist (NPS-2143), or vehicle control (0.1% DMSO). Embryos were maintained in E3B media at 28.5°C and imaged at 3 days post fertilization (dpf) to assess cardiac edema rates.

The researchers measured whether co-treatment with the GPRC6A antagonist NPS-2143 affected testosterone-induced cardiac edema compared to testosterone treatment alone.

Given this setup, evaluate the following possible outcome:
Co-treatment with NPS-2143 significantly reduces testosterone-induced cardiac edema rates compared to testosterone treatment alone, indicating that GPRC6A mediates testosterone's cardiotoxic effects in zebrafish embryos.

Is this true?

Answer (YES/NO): YES